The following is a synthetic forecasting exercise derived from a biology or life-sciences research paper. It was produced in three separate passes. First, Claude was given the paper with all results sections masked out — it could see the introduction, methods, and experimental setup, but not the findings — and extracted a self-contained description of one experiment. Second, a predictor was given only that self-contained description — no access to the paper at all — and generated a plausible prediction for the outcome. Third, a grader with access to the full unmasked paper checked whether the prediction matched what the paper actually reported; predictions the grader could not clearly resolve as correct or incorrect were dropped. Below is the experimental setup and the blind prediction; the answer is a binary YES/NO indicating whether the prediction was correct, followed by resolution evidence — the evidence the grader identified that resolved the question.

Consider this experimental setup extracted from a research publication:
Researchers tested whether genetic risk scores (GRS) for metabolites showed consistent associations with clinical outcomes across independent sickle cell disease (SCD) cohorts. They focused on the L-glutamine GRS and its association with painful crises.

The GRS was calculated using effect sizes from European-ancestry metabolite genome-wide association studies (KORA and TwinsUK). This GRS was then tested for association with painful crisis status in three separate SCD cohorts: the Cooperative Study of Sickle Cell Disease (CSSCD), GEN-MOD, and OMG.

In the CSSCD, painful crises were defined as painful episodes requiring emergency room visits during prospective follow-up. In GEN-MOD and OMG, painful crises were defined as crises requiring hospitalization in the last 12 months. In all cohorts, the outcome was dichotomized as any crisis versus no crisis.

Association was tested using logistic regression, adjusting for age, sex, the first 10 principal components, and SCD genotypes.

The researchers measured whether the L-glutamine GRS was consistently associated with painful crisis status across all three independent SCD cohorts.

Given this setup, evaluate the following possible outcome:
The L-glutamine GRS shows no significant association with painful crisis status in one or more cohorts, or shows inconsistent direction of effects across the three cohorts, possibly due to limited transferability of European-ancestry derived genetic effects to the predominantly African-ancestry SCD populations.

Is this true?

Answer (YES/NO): YES